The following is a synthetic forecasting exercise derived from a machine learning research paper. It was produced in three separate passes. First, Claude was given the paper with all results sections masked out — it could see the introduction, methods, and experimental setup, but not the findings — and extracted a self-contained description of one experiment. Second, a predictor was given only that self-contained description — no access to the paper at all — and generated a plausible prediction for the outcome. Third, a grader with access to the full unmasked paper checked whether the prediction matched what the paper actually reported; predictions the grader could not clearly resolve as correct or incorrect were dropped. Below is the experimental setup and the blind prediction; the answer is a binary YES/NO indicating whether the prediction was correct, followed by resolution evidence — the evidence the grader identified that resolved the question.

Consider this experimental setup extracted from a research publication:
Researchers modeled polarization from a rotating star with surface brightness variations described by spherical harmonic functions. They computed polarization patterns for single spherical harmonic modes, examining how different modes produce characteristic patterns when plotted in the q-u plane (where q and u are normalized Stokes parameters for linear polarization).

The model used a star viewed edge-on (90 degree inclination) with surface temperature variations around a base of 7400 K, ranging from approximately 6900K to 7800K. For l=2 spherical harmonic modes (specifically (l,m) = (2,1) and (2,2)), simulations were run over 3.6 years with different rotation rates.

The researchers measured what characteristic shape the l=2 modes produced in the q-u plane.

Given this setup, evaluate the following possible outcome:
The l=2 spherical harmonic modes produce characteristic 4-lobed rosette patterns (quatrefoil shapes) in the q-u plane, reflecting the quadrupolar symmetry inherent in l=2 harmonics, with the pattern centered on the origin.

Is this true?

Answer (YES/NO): NO